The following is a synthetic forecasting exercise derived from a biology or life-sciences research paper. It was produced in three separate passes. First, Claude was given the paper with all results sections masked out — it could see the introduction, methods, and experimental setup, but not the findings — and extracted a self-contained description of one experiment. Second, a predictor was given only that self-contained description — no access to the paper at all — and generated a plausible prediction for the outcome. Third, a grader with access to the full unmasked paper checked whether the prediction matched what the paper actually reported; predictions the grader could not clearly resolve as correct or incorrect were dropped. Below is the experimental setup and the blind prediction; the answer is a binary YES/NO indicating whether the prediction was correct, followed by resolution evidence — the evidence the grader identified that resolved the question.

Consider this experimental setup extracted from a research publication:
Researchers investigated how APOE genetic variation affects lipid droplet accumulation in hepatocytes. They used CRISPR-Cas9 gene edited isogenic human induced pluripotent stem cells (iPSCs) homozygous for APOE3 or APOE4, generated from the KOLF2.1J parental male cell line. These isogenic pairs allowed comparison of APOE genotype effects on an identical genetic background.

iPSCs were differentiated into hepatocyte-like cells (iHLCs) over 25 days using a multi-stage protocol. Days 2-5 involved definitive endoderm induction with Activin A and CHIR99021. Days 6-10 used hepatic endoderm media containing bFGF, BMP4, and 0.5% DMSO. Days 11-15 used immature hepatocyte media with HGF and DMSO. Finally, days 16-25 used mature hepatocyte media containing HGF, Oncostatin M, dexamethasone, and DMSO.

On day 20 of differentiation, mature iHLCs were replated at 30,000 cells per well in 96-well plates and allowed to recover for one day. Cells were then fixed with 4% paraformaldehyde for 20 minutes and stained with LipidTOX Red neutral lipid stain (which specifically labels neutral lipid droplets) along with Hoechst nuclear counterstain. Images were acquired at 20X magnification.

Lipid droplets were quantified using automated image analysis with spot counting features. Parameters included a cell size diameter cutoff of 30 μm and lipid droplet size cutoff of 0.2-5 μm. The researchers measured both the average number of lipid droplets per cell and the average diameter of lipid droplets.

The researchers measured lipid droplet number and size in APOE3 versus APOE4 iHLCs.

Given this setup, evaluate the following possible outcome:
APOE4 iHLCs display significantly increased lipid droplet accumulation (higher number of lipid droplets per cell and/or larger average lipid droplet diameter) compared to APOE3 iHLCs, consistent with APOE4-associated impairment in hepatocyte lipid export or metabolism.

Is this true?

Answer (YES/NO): YES